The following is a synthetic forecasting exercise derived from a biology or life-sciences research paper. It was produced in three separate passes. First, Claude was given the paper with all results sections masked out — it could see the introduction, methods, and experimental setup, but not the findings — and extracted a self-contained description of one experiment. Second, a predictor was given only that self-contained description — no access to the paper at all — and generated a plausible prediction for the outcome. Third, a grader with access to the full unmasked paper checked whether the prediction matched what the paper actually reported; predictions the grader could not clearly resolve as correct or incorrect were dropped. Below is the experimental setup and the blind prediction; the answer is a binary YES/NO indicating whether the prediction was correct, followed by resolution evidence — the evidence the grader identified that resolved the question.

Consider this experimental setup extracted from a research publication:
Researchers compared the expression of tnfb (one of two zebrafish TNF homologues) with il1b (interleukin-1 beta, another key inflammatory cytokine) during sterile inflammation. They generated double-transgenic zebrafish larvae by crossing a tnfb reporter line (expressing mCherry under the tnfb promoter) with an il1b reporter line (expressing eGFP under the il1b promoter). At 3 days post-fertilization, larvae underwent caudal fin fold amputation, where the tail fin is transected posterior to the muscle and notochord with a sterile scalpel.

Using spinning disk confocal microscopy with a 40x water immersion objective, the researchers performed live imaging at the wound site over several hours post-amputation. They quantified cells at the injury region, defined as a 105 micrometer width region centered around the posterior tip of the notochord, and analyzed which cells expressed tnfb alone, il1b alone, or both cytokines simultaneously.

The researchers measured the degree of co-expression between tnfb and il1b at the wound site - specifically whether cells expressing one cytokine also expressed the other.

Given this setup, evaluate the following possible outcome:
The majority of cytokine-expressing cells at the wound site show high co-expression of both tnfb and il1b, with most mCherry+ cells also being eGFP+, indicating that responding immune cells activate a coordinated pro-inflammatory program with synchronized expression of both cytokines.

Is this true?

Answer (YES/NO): NO